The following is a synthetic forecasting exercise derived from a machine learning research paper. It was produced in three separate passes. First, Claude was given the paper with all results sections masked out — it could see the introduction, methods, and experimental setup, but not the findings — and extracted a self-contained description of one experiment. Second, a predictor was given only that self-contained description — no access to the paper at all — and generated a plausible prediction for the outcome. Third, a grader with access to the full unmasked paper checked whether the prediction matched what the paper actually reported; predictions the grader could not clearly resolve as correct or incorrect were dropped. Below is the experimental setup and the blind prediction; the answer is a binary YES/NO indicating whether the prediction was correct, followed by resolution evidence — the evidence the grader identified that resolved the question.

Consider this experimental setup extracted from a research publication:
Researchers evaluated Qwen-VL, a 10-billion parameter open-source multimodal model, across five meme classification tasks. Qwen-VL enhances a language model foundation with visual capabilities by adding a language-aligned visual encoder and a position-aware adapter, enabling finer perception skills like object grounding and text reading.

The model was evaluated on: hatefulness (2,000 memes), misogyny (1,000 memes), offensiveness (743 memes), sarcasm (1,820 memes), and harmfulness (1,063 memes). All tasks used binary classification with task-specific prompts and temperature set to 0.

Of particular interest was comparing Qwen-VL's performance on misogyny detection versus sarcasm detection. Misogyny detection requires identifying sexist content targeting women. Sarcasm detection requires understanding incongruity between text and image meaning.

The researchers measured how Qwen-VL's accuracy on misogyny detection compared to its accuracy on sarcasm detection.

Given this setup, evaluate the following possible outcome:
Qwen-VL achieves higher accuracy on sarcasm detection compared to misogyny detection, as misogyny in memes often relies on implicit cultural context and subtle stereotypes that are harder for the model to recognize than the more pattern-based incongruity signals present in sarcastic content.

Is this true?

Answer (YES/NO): NO